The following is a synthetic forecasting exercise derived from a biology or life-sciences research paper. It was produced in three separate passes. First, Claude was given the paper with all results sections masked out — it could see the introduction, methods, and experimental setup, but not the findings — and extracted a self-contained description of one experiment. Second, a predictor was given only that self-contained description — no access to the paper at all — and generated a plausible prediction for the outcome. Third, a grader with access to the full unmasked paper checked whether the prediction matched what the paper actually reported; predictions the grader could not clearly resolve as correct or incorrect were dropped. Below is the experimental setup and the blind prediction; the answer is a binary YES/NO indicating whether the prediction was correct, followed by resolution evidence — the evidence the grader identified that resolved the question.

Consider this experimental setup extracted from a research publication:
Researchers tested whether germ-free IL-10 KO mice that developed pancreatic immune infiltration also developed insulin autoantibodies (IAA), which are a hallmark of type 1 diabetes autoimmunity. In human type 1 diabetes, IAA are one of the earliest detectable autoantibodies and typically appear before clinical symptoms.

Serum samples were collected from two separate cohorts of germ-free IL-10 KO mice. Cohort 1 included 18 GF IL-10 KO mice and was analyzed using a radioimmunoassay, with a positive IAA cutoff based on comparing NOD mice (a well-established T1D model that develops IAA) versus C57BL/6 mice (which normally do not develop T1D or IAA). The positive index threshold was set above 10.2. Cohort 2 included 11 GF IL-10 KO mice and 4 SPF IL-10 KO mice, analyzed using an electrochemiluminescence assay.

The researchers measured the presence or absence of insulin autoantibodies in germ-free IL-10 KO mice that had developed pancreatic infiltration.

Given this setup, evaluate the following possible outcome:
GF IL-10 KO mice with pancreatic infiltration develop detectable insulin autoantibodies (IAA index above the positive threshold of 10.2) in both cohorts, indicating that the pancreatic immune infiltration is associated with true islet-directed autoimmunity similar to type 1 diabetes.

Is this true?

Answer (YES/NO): NO